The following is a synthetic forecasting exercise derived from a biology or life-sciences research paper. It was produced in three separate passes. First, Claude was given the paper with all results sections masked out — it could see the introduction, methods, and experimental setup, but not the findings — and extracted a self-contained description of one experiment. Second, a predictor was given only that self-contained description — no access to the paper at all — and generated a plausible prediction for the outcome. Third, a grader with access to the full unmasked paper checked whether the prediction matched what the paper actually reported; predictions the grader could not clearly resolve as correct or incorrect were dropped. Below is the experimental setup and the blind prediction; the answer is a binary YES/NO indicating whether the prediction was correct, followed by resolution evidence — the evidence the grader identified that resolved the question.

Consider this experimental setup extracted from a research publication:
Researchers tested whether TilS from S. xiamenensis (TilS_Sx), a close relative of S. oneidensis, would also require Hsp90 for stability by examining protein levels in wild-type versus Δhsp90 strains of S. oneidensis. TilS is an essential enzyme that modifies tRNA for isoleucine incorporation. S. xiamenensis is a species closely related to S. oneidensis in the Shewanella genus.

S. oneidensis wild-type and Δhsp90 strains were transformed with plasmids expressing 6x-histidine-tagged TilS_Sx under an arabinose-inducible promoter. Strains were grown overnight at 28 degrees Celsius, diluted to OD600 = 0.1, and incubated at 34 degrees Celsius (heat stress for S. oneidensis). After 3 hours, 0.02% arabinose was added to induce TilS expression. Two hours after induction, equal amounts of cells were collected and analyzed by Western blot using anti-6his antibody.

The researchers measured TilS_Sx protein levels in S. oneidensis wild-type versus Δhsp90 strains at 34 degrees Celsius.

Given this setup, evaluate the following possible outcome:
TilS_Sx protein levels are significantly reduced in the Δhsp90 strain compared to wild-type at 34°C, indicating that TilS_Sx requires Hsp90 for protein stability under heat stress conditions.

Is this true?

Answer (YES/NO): NO